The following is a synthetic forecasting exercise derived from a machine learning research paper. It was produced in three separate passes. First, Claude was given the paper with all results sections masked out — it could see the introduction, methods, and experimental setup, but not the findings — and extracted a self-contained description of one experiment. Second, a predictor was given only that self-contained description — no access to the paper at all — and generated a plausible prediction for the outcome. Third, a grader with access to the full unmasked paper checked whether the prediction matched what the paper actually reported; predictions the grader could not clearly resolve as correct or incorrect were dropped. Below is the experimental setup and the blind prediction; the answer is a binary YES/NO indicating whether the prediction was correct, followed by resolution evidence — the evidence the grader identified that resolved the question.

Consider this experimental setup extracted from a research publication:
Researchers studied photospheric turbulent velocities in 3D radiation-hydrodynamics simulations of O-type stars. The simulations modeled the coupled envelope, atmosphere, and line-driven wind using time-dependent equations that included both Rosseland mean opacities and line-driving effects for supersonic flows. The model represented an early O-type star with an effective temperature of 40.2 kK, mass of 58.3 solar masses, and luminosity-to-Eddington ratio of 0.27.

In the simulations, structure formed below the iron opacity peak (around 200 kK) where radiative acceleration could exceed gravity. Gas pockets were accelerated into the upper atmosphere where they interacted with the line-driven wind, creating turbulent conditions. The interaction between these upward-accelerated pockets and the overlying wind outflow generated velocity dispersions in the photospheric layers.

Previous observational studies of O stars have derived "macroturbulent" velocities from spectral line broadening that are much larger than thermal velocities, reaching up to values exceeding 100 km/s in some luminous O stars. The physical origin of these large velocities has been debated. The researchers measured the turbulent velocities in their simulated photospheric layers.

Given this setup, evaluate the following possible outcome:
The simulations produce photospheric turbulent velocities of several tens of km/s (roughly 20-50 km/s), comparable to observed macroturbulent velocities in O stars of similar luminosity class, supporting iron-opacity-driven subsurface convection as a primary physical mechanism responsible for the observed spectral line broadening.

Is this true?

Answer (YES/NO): NO